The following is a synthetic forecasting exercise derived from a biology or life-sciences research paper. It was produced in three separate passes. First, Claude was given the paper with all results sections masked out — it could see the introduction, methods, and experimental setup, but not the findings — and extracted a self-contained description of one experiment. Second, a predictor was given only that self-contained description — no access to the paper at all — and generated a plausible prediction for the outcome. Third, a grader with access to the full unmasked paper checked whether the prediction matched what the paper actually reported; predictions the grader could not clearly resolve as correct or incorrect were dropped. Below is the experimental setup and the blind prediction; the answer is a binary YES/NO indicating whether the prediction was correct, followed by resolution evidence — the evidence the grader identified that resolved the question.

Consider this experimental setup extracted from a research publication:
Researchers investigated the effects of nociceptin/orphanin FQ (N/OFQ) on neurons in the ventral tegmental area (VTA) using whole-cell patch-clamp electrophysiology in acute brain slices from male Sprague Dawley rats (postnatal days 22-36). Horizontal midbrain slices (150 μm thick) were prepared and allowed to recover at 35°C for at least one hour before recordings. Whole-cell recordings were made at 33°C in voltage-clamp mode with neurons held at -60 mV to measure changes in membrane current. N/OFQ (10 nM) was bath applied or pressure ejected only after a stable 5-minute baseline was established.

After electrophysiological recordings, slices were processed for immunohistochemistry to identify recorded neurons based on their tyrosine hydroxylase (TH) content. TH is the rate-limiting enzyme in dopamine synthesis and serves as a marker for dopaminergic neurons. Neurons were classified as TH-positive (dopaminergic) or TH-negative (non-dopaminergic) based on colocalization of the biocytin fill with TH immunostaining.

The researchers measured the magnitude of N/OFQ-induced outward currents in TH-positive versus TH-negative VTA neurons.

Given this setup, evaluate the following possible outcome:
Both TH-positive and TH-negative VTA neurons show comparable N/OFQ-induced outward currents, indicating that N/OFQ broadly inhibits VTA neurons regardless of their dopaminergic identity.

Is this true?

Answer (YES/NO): YES